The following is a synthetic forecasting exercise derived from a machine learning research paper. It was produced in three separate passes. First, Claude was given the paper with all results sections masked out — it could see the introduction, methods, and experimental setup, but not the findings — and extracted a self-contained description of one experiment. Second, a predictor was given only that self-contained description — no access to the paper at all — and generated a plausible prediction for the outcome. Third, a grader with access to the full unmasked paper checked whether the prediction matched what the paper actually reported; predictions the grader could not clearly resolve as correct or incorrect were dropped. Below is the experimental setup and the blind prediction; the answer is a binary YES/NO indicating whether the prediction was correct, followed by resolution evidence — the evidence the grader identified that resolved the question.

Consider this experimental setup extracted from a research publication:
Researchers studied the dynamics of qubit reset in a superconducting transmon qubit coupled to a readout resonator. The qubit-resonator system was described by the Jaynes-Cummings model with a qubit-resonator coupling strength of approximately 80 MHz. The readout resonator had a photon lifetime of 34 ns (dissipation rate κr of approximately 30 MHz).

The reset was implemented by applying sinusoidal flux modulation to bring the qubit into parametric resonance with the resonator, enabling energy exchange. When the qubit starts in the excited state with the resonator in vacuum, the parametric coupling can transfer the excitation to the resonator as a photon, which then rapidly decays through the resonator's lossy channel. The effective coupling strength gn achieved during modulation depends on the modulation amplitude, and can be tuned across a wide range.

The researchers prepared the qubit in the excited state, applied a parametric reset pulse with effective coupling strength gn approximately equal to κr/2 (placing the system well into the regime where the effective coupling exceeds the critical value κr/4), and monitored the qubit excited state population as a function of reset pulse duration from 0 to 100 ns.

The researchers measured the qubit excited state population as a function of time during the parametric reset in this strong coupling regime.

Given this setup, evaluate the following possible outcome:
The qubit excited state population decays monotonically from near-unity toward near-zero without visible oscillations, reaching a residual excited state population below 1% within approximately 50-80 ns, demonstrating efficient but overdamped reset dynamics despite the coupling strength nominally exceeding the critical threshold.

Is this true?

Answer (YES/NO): NO